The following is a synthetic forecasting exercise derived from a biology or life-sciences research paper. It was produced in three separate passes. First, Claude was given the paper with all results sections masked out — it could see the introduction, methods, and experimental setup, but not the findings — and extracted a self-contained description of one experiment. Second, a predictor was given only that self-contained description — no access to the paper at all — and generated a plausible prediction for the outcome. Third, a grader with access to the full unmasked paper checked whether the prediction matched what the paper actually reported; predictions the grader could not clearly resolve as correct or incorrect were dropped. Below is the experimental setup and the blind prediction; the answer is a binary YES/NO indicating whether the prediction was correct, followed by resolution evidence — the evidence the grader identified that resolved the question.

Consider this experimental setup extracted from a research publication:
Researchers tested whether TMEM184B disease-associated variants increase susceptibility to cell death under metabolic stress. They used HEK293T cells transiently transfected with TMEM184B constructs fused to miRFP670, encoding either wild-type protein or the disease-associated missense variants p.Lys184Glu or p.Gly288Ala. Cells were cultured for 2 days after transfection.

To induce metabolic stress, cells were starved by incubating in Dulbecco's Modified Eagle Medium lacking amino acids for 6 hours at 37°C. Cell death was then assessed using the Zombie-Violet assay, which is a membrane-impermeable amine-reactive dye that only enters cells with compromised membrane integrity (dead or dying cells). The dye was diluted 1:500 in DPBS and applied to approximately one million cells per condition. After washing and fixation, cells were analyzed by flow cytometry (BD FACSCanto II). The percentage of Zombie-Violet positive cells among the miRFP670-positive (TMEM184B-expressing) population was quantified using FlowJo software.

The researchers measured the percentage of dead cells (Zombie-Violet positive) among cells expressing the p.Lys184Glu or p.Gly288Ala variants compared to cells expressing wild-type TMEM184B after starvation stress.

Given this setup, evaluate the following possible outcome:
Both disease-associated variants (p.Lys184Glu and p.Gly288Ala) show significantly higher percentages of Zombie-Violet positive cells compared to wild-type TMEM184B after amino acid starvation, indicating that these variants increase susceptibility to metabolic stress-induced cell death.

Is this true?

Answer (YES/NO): NO